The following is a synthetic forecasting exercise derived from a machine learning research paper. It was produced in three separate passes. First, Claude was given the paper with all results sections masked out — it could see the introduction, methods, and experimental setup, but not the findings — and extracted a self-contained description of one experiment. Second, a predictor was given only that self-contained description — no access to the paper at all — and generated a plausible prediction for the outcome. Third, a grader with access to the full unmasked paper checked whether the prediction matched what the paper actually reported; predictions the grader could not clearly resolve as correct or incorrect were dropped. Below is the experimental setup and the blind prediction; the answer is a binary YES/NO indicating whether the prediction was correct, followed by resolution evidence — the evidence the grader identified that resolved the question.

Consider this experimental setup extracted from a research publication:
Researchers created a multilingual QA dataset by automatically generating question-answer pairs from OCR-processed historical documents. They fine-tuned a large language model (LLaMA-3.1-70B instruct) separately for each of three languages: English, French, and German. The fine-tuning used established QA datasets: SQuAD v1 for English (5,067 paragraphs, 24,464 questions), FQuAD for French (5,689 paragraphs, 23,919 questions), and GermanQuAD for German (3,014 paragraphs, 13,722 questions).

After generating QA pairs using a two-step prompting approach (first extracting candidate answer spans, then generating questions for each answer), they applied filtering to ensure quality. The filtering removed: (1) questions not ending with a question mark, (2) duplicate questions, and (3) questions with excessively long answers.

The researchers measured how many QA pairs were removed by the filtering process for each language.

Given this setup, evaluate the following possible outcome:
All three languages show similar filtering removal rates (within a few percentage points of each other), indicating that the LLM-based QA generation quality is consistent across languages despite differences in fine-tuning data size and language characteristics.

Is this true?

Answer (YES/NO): NO